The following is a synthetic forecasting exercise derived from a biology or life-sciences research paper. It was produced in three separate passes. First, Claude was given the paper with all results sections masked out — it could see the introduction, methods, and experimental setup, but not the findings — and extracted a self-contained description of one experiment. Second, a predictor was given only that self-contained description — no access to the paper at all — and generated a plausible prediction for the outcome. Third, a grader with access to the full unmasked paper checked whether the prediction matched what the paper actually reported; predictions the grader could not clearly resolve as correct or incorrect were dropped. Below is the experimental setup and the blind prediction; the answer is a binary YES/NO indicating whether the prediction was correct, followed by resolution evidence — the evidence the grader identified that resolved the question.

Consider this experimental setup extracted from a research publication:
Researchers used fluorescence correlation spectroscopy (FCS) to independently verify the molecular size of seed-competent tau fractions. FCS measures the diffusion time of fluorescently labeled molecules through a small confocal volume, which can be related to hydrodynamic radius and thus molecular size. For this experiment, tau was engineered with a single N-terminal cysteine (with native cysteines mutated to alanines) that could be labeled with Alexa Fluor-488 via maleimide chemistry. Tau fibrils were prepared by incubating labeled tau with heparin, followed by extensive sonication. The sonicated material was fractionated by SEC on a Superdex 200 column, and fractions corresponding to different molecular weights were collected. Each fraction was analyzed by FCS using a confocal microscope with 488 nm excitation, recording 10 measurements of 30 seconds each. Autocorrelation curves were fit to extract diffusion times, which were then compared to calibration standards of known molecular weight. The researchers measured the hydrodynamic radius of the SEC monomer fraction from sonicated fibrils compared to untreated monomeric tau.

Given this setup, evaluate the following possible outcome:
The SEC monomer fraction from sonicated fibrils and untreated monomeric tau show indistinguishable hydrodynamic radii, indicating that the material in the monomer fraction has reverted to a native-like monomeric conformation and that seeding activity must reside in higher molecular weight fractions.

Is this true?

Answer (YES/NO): NO